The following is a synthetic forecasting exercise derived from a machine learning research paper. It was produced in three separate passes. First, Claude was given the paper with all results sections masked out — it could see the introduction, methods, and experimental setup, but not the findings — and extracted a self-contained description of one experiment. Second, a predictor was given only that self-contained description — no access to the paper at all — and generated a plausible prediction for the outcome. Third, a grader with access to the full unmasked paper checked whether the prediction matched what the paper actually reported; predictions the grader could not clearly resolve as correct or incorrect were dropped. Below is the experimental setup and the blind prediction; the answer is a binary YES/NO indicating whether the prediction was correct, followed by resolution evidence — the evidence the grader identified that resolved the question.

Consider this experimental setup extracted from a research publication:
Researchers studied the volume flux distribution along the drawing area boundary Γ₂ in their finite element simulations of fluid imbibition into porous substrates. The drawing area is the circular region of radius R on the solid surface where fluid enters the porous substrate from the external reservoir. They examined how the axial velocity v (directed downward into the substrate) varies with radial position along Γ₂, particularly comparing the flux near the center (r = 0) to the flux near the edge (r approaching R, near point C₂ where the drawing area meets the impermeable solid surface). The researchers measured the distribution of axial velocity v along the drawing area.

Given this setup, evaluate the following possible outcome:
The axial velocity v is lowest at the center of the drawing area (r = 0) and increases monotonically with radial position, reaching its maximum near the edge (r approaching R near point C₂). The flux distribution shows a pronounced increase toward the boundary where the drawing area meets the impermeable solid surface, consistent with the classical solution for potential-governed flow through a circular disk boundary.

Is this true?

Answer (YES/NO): YES